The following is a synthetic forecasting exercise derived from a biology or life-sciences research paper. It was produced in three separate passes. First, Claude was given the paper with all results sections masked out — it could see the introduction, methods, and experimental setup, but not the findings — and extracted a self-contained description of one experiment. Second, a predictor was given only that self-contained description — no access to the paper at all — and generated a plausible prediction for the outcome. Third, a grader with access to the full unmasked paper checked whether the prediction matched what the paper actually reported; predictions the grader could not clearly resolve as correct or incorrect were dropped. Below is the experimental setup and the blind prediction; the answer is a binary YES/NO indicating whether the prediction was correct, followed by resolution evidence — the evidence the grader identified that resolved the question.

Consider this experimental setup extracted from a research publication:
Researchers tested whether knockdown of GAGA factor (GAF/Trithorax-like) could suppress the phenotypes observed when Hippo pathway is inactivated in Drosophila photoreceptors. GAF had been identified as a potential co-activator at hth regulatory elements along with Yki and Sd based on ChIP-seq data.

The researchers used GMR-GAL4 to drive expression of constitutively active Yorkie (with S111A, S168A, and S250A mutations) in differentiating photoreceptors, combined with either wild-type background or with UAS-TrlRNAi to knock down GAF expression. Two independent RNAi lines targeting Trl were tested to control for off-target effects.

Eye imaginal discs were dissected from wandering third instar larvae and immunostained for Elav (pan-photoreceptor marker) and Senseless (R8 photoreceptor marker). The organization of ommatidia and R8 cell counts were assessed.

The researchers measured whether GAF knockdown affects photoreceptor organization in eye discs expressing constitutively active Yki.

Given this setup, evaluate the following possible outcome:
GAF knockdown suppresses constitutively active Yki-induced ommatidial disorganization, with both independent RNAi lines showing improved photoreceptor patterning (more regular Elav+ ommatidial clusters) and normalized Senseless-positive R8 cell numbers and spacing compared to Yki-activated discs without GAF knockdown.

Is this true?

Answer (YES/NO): NO